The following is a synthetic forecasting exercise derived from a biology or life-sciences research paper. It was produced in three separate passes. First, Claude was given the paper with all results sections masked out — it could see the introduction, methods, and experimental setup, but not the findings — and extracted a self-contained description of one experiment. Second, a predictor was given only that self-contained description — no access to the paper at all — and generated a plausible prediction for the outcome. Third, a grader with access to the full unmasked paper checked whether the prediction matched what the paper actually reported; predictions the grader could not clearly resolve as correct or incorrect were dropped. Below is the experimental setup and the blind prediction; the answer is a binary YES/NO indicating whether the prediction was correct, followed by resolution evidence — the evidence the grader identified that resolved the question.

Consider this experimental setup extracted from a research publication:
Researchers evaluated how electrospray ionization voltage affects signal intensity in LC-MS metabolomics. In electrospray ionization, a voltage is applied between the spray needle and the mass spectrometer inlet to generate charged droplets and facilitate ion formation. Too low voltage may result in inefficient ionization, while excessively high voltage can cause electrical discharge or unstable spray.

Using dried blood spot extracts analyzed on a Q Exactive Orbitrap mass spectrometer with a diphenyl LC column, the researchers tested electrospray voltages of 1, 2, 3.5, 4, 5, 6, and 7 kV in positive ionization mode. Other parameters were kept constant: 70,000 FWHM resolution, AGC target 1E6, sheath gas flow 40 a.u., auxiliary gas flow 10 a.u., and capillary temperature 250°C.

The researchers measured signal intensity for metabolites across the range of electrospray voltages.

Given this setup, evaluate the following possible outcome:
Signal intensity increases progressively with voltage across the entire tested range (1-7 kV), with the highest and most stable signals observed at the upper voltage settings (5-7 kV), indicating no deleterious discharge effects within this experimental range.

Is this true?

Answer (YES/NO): NO